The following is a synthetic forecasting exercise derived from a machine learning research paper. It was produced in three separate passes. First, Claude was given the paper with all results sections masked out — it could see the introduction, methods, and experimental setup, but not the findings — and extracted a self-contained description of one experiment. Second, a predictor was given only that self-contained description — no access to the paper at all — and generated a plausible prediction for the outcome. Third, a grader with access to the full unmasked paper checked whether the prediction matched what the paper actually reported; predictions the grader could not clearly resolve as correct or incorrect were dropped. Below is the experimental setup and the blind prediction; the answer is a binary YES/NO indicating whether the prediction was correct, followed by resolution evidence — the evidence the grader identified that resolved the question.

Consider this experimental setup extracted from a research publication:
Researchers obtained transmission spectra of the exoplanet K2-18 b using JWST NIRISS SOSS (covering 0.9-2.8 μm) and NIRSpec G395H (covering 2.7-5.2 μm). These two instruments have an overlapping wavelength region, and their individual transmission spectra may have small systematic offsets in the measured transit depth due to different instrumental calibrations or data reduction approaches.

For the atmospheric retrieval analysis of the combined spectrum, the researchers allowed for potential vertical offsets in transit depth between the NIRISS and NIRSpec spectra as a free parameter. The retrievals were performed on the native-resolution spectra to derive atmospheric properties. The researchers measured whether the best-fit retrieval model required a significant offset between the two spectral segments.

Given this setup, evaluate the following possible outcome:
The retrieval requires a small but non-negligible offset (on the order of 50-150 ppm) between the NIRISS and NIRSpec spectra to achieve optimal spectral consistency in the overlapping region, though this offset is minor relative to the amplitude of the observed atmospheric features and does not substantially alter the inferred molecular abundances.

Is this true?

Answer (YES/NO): NO